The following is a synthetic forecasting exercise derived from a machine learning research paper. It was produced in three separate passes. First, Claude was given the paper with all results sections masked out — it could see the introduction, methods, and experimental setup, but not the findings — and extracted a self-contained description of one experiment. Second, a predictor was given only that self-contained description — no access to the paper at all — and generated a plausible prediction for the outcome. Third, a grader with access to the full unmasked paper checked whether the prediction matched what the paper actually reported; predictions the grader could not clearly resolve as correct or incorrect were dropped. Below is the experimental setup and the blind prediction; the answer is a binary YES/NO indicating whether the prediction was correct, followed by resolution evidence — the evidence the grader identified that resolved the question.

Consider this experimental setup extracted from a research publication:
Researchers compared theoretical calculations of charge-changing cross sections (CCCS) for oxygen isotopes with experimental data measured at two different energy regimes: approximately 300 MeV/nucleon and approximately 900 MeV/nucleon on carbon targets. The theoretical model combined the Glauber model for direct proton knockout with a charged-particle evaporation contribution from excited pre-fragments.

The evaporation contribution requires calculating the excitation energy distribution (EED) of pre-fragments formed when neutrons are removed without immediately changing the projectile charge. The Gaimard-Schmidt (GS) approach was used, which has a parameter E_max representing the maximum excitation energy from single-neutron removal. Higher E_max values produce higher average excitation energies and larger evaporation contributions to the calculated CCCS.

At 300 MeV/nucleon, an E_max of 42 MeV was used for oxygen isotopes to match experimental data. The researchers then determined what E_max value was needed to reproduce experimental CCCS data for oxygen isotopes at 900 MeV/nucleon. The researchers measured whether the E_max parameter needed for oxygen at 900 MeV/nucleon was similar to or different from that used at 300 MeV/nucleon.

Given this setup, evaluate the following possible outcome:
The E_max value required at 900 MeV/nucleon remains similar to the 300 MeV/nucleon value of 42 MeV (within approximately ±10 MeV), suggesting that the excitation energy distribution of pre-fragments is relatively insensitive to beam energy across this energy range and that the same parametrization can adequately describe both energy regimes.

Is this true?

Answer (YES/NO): NO